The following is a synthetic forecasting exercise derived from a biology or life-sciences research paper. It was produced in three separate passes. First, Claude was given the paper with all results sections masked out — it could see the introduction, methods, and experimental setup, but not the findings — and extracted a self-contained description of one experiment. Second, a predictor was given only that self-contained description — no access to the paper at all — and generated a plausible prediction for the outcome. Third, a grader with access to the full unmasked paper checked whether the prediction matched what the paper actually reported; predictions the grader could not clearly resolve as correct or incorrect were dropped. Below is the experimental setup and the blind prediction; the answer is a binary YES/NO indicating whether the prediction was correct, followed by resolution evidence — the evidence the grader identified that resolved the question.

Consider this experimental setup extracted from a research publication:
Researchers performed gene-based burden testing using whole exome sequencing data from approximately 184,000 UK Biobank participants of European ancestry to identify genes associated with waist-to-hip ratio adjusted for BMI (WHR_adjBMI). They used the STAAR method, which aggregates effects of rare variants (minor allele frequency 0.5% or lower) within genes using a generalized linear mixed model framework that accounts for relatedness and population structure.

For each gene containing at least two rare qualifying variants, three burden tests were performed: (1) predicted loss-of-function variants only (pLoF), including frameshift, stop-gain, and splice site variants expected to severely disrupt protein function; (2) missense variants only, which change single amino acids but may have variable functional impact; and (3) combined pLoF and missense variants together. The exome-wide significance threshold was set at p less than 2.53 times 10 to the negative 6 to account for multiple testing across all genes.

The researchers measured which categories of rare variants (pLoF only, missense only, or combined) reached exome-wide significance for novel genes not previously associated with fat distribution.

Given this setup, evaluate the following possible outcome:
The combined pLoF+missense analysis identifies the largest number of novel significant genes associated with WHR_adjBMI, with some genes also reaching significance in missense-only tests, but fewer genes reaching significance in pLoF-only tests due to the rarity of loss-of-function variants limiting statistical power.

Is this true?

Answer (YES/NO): NO